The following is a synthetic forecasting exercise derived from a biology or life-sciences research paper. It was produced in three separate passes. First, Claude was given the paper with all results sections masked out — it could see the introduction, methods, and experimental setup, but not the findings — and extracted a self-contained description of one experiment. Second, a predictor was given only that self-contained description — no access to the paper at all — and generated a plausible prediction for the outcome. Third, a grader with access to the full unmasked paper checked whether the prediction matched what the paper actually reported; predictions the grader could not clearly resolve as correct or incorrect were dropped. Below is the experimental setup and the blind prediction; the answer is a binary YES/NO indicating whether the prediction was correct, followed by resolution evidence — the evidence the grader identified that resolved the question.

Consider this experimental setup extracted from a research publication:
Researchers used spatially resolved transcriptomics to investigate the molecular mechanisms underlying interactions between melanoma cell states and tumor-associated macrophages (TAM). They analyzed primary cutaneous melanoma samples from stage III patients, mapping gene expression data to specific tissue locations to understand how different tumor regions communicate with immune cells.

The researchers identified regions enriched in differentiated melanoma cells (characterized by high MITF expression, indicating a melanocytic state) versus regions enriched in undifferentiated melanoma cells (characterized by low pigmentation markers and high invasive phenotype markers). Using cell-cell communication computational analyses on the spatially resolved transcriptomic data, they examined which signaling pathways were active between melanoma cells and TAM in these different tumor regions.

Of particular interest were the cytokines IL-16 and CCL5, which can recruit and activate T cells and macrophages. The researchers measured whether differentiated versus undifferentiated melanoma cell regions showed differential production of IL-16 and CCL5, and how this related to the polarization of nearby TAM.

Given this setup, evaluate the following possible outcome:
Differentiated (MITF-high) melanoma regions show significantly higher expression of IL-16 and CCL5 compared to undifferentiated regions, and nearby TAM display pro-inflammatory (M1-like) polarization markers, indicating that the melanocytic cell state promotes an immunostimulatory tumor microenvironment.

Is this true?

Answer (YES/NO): YES